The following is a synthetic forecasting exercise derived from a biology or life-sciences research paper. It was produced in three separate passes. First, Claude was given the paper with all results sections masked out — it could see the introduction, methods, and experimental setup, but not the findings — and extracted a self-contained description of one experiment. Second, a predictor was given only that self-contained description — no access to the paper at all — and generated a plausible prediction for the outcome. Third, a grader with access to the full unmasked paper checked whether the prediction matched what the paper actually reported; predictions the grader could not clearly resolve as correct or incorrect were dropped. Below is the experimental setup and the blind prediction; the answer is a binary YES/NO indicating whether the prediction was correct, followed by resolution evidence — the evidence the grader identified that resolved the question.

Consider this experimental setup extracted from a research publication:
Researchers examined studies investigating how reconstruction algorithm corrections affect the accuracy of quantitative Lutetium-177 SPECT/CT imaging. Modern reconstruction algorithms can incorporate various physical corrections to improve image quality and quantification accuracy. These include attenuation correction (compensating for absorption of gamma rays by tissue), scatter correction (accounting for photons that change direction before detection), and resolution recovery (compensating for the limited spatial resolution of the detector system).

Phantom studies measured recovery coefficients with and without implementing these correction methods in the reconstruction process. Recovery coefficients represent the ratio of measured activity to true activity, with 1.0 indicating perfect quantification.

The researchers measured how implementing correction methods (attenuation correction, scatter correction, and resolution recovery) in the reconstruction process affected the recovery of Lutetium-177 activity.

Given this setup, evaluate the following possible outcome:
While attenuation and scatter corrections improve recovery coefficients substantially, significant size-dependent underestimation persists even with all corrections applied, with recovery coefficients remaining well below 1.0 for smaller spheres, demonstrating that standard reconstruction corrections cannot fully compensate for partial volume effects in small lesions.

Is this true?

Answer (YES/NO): YES